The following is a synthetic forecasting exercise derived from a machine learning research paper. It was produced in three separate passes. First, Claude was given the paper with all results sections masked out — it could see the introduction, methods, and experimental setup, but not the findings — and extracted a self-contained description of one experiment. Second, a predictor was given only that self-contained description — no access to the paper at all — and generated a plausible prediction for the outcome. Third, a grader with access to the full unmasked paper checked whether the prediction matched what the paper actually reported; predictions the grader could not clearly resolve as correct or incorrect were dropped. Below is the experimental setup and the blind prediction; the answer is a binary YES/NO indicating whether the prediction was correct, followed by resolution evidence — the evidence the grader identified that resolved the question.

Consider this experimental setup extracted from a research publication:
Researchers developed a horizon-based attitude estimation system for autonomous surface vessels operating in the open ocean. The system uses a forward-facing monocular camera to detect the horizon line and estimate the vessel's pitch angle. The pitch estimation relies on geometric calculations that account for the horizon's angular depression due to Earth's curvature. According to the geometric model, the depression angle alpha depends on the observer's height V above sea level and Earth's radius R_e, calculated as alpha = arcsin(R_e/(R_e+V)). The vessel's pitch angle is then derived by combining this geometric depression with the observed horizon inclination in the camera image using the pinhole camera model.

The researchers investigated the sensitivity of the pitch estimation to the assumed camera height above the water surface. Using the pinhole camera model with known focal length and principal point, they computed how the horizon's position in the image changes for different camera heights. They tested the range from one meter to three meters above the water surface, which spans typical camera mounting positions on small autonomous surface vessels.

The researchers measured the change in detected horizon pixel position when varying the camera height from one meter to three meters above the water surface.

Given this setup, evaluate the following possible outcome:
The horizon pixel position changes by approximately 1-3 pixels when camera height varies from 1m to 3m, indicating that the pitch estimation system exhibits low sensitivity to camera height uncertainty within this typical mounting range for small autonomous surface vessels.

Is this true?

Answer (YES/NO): NO